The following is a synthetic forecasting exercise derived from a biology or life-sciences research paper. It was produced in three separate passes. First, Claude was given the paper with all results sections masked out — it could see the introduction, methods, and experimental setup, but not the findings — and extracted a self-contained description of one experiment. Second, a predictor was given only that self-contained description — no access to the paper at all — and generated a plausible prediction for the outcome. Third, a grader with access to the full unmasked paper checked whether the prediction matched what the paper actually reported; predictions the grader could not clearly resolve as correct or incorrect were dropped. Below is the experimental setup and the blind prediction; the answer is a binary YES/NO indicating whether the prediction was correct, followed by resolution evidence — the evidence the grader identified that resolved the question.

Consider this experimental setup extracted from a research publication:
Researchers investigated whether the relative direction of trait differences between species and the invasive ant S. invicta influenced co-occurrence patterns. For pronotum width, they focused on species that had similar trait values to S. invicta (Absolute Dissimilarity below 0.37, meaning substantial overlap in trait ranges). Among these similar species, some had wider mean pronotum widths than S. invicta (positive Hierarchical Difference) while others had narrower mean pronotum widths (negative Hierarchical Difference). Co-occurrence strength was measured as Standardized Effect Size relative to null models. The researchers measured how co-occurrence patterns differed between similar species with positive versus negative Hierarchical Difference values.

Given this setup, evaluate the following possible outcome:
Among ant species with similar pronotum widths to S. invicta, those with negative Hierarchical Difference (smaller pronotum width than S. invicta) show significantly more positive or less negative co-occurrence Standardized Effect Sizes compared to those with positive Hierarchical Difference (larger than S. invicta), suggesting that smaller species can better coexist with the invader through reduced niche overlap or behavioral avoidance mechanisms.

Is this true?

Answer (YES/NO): NO